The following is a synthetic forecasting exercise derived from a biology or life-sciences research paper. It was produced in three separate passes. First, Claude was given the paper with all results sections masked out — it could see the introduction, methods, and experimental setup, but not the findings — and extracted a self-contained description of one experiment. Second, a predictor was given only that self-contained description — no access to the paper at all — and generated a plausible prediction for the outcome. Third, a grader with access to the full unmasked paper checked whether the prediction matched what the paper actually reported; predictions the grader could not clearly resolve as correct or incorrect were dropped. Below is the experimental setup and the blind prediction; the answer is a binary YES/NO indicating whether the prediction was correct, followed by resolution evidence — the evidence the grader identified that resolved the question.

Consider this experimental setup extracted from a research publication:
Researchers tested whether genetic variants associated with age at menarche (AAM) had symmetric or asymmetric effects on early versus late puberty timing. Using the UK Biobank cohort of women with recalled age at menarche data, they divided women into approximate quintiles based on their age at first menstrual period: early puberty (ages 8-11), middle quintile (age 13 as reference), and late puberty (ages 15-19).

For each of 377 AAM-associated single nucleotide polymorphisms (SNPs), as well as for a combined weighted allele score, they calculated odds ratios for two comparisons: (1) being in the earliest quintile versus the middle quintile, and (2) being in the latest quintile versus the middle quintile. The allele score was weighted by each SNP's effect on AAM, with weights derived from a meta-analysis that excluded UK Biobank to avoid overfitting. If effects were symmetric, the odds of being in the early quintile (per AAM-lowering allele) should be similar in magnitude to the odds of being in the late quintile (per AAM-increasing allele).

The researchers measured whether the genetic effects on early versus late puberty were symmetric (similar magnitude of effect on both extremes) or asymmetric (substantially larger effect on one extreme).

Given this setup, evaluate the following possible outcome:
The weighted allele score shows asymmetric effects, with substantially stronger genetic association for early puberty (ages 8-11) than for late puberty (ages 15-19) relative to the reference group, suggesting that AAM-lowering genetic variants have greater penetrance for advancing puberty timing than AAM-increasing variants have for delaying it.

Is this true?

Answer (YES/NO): YES